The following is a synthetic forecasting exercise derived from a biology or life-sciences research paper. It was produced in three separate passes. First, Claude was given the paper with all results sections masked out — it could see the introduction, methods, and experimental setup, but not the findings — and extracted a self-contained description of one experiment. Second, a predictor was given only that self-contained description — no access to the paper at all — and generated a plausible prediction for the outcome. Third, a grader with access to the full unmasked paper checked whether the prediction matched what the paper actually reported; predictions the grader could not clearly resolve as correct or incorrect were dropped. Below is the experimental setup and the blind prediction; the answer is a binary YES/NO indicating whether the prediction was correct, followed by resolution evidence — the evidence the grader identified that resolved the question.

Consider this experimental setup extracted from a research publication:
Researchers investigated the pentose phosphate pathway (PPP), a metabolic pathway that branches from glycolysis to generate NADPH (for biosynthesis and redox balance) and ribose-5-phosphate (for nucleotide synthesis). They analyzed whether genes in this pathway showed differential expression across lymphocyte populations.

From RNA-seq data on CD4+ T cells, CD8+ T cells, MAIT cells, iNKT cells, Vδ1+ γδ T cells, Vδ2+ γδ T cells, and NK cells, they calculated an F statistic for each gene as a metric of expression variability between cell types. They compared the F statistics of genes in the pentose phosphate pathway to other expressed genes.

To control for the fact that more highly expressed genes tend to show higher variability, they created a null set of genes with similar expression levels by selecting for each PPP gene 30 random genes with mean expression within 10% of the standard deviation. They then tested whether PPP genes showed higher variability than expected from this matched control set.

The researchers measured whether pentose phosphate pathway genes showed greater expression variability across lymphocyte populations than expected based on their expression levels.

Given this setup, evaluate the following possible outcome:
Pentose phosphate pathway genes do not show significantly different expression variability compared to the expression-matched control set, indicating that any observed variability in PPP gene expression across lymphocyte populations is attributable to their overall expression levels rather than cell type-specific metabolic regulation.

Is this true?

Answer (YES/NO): NO